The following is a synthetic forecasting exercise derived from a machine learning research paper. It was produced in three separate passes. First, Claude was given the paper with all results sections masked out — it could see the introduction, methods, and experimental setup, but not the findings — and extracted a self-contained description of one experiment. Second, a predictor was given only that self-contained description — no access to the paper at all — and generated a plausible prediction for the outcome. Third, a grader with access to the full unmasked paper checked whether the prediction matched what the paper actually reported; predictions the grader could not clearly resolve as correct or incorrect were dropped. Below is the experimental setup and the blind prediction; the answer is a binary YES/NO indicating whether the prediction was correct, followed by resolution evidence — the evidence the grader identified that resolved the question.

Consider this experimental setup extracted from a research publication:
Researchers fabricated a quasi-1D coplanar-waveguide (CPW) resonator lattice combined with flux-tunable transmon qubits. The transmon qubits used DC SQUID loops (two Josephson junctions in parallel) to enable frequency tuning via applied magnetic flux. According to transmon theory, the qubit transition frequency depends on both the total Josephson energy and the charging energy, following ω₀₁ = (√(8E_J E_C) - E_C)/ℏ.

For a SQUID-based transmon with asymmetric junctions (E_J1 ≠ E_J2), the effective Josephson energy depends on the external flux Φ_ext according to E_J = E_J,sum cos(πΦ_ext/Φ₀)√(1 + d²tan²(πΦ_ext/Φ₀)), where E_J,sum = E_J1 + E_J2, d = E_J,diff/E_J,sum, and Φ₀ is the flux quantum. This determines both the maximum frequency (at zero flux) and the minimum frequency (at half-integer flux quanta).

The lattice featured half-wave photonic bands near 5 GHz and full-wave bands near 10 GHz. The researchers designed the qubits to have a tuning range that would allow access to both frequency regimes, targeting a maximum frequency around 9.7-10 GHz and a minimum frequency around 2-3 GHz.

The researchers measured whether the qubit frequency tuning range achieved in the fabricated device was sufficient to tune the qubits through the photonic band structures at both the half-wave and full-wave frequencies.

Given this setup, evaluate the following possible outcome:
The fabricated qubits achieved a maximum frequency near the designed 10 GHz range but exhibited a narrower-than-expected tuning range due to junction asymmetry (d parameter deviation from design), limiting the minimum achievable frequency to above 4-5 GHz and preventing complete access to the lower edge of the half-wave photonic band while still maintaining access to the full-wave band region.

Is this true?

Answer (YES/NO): NO